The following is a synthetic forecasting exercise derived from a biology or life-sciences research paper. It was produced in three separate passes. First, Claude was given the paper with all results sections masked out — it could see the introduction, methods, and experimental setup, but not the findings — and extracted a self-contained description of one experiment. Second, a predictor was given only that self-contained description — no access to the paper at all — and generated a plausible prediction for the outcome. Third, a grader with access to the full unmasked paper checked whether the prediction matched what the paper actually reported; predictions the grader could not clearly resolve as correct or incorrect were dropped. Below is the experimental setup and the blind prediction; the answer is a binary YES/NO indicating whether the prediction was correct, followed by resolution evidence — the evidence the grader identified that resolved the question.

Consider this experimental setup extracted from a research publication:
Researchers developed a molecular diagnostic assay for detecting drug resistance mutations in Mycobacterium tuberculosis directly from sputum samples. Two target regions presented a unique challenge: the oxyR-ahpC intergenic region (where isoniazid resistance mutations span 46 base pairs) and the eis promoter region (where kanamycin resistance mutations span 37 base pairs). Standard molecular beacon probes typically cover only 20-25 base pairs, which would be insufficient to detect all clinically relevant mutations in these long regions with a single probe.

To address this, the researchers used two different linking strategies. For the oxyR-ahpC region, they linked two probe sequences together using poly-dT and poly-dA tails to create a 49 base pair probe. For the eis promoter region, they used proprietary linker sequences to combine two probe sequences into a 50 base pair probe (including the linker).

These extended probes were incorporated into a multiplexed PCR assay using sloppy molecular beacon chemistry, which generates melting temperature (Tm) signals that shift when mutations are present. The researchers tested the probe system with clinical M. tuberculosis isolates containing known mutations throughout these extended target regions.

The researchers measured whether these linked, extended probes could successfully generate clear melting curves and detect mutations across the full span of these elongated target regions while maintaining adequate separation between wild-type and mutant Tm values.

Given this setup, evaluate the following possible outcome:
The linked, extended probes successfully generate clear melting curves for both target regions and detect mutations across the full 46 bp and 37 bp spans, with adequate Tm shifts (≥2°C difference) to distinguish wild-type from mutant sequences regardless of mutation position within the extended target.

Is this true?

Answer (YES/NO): NO